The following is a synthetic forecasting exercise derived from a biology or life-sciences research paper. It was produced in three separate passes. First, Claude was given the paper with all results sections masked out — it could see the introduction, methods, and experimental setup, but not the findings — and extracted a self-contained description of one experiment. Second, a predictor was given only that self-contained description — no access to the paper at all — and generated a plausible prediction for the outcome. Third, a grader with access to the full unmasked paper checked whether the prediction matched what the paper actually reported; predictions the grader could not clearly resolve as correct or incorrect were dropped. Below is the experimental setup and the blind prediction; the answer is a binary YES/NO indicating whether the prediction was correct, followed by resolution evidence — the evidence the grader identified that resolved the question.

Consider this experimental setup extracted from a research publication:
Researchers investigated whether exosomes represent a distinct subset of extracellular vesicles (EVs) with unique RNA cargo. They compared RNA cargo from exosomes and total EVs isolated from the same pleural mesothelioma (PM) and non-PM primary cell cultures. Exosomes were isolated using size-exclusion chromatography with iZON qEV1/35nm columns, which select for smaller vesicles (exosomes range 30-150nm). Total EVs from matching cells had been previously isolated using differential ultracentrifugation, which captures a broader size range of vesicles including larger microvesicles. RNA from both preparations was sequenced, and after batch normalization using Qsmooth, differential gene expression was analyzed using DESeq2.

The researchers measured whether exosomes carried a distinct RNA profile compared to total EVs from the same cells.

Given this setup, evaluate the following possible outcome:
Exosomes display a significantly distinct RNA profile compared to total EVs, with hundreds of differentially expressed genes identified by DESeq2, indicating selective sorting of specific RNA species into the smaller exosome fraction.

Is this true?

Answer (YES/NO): NO